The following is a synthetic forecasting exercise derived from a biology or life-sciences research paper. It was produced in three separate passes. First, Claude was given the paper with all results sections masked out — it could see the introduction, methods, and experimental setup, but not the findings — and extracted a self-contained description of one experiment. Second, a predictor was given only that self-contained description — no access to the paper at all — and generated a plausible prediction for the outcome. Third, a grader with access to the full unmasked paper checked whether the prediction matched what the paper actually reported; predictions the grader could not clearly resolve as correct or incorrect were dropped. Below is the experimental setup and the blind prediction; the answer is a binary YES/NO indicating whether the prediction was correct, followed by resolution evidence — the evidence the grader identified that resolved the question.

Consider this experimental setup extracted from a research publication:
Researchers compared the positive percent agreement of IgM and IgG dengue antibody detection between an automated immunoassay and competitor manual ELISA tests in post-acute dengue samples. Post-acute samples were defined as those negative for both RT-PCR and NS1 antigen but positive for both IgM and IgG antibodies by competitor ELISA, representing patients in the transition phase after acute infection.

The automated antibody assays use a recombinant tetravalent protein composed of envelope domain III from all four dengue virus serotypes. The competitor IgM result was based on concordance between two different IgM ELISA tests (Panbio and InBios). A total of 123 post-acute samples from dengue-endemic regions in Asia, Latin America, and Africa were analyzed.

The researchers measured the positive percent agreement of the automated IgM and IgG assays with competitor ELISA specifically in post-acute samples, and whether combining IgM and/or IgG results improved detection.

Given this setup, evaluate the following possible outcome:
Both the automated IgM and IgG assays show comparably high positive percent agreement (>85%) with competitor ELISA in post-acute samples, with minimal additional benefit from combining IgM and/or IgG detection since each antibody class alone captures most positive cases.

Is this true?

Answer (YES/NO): NO